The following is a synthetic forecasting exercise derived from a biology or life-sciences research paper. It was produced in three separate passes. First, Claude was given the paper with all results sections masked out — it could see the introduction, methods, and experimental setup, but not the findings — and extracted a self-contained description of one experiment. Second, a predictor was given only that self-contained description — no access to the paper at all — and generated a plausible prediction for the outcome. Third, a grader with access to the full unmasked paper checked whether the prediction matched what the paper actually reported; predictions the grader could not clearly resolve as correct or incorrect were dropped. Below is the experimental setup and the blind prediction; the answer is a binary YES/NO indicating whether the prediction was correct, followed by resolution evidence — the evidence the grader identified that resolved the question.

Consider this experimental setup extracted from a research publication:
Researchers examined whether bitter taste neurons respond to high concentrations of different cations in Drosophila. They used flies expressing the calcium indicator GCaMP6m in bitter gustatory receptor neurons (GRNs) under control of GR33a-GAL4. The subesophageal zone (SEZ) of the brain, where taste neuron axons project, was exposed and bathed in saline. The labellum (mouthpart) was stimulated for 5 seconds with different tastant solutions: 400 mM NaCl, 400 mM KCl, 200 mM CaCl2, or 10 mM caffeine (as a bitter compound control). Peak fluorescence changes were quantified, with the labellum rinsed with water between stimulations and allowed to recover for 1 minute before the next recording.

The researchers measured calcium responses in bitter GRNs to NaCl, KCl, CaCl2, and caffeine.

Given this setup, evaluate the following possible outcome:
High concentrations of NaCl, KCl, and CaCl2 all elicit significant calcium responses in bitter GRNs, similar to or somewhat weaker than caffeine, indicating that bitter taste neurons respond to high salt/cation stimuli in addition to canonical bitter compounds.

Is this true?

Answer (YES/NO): YES